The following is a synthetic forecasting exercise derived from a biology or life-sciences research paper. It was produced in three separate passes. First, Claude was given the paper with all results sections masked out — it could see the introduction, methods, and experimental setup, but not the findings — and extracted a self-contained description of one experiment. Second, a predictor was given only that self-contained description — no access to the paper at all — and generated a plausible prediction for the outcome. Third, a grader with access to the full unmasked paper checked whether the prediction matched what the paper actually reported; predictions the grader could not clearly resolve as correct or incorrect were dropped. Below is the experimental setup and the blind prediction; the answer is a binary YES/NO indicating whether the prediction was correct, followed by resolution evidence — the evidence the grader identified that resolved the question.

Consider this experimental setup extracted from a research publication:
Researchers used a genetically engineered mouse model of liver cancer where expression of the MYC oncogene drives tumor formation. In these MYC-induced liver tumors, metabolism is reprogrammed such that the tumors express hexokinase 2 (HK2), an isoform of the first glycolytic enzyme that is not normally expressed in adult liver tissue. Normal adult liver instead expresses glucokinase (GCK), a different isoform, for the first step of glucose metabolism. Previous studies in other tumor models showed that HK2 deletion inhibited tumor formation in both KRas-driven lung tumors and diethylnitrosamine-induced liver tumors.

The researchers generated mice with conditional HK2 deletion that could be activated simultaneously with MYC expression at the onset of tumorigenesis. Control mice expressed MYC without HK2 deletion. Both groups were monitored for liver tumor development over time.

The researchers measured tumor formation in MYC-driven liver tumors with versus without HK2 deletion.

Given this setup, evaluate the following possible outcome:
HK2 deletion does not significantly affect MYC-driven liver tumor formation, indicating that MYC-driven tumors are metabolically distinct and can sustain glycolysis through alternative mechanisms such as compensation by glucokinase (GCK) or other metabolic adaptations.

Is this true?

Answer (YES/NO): YES